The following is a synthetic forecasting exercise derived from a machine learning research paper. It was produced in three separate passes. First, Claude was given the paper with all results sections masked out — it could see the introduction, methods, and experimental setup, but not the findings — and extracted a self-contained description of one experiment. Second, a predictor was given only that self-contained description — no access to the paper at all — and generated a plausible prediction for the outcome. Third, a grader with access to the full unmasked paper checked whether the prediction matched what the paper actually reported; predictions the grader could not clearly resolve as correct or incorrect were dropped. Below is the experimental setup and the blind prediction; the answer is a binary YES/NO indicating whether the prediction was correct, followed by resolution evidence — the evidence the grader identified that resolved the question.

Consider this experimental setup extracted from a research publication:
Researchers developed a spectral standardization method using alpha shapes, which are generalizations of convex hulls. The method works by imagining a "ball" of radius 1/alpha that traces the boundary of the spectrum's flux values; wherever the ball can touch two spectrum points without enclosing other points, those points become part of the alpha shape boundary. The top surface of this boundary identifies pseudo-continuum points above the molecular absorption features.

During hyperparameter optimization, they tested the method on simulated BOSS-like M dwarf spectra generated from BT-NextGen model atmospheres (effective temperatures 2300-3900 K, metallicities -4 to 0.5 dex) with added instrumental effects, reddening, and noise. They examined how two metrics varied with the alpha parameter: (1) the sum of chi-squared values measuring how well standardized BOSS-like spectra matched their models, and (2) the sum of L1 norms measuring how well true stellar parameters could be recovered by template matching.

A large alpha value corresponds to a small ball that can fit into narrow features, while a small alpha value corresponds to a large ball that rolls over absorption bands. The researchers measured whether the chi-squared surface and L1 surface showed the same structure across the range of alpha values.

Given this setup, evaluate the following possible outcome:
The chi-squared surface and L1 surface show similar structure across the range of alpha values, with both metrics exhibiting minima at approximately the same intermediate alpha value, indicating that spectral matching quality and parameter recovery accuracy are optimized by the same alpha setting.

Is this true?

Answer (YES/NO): NO